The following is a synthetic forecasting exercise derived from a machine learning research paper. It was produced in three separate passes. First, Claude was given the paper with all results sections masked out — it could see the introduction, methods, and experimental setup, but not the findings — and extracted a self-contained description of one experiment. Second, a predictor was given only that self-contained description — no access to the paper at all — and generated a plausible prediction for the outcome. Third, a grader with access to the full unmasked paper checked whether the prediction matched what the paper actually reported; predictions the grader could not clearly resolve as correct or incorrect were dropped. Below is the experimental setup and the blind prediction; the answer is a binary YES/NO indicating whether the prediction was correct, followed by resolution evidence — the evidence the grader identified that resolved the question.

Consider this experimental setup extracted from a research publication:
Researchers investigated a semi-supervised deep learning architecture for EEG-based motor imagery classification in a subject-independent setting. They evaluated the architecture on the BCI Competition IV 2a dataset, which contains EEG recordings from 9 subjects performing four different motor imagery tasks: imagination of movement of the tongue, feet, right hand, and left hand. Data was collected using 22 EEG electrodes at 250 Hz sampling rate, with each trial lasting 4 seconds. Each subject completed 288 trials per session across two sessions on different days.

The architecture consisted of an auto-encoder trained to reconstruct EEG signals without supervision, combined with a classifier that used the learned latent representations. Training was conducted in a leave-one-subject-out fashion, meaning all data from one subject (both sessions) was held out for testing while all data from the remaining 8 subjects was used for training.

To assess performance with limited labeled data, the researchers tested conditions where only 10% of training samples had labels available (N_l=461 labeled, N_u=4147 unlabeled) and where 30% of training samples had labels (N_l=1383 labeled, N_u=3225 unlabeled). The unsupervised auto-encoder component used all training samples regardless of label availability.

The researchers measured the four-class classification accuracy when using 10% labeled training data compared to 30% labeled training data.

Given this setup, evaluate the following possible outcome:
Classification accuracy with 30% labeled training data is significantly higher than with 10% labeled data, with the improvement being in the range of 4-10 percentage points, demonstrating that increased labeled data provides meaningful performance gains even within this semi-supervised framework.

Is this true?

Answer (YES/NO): YES